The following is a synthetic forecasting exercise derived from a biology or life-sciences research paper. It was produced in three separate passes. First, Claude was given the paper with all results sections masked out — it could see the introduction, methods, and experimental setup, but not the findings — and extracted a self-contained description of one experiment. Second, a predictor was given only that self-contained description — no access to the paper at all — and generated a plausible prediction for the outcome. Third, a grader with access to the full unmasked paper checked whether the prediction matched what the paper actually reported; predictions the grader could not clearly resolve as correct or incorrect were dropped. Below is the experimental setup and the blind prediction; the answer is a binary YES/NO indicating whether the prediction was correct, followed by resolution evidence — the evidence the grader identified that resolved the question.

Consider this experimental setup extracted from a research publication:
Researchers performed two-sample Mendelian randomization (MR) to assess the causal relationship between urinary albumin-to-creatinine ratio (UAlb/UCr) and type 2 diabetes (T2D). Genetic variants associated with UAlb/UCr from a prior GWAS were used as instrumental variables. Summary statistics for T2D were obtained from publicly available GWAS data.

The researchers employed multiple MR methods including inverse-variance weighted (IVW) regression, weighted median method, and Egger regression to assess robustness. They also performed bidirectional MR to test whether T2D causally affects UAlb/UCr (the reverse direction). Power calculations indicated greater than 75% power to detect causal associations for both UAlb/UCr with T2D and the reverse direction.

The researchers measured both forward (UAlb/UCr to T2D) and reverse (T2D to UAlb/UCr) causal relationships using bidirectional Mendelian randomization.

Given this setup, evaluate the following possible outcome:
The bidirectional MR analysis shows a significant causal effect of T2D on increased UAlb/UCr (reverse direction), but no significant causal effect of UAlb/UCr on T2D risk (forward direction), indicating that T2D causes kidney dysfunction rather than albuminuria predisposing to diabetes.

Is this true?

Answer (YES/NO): NO